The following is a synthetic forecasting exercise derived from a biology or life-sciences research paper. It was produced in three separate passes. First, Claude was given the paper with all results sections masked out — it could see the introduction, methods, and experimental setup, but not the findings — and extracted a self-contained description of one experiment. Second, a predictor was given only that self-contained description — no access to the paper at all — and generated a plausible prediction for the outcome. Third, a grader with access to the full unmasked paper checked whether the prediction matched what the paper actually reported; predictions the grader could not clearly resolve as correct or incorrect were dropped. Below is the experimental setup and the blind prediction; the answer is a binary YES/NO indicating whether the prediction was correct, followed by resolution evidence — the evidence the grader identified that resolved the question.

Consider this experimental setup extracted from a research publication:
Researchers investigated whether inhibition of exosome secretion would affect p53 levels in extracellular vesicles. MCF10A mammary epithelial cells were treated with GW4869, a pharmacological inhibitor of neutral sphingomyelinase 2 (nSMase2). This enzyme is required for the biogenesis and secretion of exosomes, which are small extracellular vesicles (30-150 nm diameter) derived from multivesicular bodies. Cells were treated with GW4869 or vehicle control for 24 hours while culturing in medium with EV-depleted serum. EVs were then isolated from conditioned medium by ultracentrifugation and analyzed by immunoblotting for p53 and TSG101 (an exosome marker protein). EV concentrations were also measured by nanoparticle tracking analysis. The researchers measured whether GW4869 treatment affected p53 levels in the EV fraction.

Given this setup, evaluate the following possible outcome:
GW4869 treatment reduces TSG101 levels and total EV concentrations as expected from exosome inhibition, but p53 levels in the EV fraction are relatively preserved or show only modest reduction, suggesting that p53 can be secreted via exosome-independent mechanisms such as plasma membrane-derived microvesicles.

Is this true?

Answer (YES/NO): NO